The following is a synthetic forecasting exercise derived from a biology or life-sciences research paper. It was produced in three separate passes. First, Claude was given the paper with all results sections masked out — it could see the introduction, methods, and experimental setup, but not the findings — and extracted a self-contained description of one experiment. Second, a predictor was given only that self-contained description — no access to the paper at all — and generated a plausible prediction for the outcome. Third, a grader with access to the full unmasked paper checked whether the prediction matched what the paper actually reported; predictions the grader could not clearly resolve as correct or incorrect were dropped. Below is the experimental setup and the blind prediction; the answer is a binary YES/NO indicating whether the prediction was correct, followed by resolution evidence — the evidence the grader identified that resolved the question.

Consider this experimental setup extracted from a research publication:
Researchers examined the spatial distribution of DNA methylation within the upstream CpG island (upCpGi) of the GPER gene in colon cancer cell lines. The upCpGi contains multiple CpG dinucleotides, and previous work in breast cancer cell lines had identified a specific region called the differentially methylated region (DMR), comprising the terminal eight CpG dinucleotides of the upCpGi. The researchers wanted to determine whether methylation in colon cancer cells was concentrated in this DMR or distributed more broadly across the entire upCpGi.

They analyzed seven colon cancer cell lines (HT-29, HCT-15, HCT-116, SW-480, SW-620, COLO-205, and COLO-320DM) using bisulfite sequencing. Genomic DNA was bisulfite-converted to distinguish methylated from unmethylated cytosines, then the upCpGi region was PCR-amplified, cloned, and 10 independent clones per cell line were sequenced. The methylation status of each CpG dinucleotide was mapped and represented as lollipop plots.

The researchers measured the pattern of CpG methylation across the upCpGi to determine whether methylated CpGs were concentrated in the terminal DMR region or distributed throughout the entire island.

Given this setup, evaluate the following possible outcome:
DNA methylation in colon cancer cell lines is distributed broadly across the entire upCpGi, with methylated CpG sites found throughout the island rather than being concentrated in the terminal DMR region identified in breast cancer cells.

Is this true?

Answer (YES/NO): NO